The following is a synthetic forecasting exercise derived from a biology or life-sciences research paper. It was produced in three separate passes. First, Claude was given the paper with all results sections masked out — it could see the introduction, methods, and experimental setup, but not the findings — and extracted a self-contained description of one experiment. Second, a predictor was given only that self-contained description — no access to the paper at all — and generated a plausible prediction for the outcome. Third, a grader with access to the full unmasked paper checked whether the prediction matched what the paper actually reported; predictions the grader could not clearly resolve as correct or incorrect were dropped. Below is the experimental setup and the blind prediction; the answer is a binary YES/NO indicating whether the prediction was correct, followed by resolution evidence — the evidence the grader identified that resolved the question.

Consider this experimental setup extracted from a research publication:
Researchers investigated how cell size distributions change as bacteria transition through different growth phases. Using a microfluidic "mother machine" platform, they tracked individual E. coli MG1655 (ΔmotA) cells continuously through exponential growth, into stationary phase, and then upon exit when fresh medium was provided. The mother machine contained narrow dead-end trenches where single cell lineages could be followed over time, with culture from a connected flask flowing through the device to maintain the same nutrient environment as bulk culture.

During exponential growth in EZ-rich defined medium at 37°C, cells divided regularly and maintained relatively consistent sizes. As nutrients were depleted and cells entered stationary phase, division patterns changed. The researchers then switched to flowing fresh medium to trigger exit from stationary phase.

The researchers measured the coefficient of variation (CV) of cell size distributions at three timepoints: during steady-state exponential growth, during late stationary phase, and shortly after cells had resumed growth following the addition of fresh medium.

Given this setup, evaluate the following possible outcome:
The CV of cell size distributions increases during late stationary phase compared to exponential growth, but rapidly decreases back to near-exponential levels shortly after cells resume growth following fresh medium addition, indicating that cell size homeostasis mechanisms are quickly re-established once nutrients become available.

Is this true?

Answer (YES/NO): YES